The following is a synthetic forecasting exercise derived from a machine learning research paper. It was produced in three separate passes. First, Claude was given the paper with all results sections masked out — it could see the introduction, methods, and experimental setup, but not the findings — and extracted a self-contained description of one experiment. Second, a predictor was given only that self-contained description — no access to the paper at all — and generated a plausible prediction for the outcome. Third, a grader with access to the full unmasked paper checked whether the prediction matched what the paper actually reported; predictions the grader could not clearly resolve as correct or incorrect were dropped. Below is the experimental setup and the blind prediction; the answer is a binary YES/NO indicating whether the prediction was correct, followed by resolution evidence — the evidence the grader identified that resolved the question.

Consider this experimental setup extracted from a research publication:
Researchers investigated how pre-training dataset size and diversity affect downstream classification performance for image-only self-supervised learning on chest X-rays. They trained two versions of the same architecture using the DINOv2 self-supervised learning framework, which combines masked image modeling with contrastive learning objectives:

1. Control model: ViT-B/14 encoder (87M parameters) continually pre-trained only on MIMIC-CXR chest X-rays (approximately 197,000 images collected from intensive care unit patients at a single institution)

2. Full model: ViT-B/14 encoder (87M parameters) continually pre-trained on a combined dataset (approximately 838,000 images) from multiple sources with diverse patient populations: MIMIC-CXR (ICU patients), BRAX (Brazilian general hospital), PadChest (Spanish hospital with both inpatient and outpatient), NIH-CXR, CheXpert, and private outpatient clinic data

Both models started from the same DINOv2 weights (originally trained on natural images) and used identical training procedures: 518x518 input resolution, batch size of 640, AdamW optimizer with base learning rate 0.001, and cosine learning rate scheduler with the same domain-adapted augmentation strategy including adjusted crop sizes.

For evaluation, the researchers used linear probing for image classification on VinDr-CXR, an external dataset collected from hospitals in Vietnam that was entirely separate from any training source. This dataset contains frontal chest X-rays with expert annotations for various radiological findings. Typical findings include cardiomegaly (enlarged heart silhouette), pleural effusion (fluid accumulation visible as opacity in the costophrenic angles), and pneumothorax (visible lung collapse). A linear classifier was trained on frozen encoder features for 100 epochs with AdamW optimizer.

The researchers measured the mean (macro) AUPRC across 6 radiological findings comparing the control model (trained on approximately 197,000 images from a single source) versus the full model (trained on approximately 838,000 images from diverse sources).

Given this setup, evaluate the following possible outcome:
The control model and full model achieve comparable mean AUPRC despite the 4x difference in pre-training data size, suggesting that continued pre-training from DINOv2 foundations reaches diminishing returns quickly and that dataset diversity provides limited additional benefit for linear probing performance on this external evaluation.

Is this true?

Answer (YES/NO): NO